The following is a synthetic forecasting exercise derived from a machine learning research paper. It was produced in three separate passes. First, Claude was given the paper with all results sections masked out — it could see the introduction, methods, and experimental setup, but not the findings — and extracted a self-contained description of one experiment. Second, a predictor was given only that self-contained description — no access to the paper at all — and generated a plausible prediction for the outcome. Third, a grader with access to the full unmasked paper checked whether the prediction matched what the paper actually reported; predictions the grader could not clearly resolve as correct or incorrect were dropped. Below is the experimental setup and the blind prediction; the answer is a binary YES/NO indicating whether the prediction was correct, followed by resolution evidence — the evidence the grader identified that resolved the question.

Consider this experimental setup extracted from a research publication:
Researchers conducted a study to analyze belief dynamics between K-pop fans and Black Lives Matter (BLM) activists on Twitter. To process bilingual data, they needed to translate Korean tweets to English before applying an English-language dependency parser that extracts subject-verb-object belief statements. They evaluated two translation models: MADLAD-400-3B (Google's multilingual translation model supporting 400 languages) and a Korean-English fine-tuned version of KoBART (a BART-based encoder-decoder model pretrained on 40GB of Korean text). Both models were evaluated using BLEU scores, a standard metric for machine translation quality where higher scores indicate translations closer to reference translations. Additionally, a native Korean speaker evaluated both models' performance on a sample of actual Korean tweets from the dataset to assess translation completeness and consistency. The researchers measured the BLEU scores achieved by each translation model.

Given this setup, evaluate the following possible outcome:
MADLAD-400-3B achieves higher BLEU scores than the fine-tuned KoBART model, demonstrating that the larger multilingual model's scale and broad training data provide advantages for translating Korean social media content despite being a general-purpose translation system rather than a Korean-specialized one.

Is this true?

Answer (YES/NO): NO